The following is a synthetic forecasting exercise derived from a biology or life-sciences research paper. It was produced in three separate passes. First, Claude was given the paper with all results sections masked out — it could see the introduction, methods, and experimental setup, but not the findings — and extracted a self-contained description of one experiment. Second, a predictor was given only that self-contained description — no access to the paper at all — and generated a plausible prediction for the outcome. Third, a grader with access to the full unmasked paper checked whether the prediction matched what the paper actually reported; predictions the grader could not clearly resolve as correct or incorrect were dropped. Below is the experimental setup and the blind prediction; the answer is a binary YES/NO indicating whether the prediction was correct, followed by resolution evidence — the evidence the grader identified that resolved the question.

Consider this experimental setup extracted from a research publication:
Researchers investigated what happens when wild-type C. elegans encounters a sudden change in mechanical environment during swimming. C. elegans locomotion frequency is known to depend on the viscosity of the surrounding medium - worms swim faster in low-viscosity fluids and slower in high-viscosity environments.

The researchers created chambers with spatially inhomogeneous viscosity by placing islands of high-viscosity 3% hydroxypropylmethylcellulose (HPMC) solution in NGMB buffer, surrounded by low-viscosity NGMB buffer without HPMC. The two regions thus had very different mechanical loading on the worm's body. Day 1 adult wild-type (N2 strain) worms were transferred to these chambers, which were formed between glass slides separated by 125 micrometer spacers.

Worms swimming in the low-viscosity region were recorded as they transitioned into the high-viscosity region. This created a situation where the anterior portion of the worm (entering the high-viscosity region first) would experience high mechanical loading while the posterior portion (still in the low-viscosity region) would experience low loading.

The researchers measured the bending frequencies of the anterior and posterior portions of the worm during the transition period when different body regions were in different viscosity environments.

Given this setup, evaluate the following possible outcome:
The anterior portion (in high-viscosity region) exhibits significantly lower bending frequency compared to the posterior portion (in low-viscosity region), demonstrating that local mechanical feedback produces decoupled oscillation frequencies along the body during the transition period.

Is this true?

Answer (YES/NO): YES